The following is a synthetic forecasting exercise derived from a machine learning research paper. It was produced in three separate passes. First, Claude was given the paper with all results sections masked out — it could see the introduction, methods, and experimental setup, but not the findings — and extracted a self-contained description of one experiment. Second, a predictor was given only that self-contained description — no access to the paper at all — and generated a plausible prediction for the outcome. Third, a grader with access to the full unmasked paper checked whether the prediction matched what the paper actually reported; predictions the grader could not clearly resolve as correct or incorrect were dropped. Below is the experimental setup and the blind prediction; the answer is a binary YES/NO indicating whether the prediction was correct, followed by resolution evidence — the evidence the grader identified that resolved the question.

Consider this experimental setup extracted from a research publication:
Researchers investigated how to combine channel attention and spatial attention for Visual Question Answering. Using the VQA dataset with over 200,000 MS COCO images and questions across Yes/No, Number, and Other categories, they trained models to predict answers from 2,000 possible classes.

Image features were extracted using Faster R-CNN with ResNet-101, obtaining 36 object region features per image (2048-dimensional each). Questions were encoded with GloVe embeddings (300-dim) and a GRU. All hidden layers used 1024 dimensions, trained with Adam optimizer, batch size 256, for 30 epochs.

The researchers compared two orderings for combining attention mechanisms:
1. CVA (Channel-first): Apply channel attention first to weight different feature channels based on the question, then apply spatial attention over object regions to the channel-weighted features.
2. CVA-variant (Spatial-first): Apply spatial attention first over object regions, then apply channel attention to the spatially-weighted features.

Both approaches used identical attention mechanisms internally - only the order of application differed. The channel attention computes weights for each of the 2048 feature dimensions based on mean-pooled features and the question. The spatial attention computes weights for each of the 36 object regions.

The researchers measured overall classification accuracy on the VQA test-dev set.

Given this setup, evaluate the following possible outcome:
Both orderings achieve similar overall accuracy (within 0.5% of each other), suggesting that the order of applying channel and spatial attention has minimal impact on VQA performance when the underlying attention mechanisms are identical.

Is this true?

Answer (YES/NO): YES